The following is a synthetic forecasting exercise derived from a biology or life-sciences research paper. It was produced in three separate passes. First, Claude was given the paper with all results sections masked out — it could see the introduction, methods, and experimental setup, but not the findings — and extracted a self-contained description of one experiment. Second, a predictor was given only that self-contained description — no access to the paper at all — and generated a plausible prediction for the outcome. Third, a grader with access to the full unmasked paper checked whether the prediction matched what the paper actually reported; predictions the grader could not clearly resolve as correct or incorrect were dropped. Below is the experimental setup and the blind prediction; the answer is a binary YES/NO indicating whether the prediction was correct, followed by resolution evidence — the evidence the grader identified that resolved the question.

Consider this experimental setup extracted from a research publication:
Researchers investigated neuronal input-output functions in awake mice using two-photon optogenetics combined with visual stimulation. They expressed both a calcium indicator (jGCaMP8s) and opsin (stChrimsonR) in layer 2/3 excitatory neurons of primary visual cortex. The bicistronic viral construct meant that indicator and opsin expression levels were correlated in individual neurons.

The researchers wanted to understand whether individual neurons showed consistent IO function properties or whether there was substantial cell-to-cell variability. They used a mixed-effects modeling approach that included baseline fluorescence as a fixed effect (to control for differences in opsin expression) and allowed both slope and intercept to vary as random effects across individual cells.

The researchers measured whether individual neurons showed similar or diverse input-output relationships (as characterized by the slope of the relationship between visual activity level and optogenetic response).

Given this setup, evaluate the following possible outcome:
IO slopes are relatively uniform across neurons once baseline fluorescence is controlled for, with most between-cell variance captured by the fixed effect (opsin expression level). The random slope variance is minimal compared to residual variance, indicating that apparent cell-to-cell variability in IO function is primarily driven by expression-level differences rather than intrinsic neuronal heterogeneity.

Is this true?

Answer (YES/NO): NO